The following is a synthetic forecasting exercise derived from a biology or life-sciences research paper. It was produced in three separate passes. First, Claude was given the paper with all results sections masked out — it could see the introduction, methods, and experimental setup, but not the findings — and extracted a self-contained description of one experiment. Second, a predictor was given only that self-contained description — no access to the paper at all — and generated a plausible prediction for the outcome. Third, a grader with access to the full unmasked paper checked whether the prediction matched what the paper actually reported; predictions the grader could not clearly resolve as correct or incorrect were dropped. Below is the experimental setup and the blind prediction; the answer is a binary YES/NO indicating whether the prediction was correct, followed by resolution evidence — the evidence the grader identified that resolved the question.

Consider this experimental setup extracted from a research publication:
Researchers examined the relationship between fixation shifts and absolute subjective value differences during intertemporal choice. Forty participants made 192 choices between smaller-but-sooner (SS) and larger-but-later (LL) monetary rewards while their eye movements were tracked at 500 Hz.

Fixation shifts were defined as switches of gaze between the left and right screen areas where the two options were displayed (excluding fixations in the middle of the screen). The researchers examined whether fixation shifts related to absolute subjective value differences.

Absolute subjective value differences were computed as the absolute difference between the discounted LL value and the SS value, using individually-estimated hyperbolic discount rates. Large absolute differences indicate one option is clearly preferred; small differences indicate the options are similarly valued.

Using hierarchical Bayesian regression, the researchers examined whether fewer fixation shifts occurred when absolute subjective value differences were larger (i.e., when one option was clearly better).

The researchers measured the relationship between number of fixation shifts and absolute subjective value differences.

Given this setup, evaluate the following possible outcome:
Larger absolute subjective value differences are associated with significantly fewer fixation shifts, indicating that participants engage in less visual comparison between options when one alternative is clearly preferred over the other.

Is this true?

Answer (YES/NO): YES